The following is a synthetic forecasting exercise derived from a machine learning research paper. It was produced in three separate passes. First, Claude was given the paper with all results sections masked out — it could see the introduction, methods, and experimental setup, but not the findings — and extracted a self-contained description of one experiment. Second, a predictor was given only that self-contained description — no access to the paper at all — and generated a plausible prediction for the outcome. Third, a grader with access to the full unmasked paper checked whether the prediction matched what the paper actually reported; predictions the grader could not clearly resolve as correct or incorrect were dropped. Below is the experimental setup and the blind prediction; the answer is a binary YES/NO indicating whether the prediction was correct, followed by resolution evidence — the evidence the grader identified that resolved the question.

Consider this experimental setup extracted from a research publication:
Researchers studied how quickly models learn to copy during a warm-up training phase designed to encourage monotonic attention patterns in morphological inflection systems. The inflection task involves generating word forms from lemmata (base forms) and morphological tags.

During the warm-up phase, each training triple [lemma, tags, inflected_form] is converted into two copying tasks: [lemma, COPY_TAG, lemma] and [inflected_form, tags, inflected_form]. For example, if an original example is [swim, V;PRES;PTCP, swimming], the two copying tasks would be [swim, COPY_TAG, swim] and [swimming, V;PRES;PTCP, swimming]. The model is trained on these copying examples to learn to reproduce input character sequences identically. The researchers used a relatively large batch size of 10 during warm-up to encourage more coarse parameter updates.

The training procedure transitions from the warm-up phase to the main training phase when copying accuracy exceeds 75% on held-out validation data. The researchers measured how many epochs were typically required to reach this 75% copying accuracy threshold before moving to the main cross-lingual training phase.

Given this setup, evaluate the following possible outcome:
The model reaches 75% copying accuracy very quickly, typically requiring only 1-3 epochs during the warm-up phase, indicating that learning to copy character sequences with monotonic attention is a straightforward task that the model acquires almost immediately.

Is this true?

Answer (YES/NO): YES